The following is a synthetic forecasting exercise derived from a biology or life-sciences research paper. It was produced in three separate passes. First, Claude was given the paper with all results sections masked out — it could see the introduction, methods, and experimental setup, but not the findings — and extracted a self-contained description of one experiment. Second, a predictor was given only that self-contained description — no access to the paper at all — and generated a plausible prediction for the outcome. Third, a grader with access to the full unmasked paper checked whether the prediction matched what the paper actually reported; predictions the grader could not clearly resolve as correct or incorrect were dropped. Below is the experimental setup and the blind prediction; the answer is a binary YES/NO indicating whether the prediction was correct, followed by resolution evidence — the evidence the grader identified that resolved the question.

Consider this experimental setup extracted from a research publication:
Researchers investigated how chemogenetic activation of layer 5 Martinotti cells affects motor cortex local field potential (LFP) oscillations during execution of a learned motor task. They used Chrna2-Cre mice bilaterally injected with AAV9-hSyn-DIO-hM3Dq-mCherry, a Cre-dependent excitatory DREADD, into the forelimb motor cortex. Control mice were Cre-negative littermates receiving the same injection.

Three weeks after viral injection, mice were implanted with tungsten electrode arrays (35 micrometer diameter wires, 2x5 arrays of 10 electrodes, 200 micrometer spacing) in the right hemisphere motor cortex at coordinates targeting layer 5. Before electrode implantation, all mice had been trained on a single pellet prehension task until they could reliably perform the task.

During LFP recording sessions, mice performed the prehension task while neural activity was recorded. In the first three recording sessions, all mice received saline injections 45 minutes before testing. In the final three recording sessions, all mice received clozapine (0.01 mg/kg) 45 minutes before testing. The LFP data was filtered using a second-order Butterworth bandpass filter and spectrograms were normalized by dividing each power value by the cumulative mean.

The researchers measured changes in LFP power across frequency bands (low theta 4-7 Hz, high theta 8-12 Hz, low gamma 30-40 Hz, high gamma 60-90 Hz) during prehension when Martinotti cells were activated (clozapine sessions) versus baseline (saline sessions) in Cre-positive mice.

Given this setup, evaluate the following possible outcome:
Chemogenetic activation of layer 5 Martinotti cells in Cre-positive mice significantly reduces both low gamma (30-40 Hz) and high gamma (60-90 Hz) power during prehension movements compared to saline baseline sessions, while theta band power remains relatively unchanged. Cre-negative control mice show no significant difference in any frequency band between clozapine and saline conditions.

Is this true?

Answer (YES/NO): NO